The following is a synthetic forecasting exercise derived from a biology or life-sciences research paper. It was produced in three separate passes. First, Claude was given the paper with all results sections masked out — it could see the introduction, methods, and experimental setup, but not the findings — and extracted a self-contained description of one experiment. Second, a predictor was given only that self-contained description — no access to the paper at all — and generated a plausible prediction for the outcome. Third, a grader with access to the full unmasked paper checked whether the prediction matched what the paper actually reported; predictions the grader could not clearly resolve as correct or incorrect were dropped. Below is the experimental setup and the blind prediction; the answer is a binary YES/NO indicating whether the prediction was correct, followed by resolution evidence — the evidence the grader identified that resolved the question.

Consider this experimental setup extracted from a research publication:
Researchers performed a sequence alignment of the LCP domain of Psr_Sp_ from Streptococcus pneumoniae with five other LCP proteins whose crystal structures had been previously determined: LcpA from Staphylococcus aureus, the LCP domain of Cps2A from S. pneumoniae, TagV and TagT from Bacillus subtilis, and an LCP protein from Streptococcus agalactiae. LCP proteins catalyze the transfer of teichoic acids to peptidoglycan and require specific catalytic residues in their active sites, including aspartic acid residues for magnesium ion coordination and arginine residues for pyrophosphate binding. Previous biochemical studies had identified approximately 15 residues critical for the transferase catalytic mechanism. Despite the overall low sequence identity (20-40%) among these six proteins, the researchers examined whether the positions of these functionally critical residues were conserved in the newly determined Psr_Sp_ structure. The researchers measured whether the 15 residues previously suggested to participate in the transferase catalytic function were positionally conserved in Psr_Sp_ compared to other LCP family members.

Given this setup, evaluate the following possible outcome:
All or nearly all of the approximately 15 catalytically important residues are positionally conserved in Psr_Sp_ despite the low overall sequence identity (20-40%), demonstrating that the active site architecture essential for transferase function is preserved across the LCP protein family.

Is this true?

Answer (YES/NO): YES